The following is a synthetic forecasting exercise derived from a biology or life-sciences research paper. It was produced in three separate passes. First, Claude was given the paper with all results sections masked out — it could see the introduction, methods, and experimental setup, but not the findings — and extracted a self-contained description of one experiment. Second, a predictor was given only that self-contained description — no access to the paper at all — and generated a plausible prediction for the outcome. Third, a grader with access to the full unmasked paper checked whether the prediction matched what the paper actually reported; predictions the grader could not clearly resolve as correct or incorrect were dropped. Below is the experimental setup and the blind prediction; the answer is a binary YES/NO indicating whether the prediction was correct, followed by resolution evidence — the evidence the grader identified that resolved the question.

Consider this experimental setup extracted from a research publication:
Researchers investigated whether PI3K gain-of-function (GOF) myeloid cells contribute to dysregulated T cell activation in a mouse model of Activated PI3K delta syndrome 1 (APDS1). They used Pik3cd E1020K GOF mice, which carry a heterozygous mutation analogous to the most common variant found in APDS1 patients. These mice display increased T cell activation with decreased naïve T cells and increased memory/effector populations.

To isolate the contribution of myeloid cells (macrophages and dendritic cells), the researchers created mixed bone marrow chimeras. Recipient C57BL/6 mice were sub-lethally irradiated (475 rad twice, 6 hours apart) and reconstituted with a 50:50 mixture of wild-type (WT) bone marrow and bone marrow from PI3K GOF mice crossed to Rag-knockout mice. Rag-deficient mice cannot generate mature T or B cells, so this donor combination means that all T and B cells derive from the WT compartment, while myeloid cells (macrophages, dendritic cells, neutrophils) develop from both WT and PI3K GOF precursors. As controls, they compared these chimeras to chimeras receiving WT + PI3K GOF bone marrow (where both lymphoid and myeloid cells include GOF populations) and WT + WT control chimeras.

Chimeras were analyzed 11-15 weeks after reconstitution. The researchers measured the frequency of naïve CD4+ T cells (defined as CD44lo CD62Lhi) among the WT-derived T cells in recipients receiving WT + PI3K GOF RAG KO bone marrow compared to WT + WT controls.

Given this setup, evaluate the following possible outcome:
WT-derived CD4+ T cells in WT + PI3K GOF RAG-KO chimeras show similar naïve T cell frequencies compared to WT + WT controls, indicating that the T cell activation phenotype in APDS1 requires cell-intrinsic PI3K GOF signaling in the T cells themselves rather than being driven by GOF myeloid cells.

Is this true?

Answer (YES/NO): NO